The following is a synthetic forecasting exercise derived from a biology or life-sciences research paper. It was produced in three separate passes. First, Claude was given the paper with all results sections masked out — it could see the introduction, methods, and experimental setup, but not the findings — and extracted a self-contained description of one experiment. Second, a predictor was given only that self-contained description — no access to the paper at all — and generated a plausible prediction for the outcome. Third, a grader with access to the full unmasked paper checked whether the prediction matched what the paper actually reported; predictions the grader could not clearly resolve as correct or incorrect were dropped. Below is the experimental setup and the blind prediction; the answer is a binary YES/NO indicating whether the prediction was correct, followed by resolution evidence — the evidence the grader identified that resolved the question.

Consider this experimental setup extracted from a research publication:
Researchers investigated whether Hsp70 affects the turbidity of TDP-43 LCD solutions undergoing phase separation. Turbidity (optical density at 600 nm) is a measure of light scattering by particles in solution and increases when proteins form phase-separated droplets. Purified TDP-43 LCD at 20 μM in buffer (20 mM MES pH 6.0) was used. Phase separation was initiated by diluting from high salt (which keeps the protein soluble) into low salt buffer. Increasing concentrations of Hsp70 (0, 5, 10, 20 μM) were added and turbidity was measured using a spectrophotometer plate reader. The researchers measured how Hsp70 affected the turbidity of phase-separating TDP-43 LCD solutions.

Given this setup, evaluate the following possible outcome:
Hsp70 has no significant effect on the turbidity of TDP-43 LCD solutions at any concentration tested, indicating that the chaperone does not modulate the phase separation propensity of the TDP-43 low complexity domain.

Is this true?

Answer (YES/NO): NO